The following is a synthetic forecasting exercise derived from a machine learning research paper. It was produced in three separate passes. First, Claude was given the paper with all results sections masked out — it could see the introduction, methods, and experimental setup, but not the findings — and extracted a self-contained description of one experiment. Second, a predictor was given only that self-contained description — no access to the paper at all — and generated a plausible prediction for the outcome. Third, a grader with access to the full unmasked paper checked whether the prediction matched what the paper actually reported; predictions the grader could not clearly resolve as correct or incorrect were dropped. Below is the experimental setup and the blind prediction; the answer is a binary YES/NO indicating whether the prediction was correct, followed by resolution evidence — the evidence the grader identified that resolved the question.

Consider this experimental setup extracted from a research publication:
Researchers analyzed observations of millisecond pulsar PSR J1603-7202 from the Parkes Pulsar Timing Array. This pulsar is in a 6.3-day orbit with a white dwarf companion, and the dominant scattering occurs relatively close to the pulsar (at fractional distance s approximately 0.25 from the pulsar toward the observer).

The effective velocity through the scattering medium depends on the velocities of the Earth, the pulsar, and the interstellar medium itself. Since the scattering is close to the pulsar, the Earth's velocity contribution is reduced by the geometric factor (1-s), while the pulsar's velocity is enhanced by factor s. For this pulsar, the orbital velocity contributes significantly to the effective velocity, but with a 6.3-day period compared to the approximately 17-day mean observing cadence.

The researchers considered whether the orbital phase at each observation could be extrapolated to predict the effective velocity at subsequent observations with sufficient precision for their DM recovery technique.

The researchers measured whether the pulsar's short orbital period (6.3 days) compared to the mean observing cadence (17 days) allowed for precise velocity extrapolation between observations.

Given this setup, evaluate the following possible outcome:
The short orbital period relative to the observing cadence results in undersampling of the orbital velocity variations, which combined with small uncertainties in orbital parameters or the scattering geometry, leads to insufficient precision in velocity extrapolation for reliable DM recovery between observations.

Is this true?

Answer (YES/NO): YES